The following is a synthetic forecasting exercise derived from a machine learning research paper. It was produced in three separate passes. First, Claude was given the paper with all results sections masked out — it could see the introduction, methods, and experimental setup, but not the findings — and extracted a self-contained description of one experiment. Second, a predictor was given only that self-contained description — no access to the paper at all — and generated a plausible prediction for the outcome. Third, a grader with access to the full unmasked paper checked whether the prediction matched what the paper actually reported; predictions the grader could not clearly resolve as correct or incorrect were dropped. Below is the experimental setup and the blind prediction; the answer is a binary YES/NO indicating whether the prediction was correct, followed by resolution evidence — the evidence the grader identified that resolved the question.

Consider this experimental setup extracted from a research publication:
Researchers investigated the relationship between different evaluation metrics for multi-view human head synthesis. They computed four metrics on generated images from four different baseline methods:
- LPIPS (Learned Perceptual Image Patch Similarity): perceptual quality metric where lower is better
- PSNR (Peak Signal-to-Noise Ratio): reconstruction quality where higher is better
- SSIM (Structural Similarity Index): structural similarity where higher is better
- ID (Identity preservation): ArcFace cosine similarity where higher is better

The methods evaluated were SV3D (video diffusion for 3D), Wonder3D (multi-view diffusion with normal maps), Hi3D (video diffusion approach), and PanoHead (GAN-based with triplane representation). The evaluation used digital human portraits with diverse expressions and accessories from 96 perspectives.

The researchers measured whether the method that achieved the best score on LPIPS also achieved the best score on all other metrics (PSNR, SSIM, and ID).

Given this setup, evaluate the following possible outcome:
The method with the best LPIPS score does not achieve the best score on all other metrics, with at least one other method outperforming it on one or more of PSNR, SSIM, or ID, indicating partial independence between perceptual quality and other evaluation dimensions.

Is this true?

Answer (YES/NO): NO